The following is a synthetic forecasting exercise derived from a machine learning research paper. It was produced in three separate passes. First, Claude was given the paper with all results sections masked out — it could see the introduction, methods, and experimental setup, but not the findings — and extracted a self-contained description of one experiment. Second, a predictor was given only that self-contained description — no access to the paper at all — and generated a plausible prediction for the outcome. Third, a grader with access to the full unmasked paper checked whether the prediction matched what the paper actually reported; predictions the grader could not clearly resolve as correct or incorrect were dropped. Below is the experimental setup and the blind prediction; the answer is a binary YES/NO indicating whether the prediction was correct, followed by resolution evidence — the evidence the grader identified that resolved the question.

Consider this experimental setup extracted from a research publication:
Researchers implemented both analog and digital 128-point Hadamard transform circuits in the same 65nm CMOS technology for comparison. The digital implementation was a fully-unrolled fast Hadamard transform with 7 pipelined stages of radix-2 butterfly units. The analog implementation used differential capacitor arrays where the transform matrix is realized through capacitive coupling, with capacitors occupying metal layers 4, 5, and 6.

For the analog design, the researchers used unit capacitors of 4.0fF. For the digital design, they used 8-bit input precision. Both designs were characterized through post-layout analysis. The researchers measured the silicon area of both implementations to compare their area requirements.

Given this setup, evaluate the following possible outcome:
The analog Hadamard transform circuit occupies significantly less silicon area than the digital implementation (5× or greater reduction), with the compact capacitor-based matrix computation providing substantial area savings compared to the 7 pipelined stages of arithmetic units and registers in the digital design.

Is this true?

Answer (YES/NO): NO